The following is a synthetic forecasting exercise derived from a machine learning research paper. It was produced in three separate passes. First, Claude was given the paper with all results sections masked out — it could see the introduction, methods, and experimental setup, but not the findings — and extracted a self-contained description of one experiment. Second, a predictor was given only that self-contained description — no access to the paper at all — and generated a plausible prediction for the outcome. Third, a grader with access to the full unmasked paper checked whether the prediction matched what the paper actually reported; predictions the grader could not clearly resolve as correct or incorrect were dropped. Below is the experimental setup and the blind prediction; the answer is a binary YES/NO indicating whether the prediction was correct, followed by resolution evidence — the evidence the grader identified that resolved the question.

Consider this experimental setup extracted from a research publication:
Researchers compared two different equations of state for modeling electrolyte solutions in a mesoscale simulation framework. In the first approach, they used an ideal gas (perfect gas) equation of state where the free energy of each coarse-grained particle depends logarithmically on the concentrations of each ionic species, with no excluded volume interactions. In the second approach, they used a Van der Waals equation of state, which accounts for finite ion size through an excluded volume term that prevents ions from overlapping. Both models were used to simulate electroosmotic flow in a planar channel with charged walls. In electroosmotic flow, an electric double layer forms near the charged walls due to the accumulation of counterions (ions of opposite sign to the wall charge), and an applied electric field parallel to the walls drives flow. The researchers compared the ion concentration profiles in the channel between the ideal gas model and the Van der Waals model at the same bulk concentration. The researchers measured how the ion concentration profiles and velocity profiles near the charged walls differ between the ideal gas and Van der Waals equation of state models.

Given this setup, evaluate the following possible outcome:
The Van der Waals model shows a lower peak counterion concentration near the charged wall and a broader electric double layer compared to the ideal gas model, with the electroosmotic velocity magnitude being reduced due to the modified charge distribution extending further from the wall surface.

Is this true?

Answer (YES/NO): NO